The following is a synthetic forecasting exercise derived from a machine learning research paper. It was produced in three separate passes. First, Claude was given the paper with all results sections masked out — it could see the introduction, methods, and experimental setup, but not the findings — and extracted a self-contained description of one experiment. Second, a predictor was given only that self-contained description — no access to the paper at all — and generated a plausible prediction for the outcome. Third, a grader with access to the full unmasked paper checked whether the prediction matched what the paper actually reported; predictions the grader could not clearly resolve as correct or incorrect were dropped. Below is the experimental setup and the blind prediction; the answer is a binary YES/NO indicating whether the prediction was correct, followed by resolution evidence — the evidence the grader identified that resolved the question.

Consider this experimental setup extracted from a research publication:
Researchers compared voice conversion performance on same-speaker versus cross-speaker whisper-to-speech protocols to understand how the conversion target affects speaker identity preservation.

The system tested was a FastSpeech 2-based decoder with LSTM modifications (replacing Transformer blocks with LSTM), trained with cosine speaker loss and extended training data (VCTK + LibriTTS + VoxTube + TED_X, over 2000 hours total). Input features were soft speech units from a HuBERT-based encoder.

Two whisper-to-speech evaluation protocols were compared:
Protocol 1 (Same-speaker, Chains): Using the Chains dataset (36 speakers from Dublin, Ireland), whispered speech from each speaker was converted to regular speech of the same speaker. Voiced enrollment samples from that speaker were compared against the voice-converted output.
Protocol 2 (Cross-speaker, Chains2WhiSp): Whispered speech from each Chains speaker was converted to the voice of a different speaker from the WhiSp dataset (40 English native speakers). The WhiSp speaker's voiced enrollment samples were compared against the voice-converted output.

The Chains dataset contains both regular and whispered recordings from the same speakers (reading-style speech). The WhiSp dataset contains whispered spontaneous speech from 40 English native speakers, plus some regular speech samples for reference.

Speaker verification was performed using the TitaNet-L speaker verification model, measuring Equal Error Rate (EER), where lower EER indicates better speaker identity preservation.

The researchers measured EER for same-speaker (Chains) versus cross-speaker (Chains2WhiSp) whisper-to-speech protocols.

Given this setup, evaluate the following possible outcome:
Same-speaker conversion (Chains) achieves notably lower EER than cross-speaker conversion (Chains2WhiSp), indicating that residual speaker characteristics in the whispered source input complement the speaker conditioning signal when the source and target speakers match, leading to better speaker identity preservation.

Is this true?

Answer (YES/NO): YES